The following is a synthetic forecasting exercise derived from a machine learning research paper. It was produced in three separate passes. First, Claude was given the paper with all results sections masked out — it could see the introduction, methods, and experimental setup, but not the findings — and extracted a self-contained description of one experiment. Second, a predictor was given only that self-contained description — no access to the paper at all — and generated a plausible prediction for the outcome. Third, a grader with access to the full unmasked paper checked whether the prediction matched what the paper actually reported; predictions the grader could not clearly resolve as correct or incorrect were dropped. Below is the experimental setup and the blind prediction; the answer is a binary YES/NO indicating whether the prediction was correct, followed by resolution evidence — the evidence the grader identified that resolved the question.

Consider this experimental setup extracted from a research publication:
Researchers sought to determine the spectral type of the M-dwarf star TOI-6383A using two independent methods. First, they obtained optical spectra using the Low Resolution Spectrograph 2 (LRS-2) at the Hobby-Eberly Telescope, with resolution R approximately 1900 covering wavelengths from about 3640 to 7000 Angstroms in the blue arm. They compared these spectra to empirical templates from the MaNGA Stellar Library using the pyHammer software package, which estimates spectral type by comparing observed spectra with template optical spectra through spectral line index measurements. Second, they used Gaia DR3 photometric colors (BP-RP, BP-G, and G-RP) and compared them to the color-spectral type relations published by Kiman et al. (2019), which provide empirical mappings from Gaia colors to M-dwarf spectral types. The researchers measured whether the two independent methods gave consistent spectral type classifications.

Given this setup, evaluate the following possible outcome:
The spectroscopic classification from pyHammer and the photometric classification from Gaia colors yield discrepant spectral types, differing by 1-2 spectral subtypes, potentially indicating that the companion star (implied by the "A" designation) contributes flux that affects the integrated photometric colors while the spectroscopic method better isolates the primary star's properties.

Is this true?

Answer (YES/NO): NO